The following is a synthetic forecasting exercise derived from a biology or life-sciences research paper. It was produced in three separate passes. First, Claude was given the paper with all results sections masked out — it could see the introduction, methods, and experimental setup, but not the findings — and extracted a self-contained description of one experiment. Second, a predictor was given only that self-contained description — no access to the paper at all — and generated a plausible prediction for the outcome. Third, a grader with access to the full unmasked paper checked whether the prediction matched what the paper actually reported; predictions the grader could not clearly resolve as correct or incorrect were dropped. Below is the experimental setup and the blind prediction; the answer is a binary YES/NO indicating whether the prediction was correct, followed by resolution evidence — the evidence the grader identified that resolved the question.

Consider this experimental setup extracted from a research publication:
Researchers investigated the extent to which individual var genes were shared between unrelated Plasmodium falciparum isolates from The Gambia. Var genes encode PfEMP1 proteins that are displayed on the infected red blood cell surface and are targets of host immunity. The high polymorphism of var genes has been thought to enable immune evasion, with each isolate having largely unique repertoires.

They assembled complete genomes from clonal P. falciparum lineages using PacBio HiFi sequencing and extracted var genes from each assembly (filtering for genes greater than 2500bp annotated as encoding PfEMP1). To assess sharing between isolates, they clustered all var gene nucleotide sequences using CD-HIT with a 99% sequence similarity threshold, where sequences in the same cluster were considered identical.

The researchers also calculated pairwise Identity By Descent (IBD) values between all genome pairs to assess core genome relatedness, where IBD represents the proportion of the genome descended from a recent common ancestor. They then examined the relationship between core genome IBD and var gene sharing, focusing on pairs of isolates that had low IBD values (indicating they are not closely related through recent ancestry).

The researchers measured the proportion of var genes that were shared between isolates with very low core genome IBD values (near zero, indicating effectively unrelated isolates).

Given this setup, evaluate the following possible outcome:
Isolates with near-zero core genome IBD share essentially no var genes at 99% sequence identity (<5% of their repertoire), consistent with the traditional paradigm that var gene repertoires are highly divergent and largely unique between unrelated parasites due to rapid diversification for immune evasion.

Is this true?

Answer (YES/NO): YES